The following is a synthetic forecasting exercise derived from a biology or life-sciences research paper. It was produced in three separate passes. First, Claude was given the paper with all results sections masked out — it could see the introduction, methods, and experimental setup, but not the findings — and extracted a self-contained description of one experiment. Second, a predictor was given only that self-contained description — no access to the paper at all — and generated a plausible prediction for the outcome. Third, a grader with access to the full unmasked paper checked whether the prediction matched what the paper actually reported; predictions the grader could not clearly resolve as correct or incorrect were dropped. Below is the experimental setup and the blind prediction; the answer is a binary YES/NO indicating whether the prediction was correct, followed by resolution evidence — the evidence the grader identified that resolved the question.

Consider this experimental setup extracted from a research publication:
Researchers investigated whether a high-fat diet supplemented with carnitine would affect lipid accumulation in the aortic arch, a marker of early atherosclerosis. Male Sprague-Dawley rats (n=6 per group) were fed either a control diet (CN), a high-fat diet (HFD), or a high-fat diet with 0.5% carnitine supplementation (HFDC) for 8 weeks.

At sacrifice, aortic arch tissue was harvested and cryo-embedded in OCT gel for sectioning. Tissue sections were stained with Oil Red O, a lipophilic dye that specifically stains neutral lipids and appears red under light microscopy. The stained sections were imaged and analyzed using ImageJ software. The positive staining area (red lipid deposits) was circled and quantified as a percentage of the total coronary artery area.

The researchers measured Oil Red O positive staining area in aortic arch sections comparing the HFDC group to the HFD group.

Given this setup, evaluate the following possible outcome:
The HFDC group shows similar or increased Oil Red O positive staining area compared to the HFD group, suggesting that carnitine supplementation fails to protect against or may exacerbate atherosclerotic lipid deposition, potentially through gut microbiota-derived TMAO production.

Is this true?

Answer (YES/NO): YES